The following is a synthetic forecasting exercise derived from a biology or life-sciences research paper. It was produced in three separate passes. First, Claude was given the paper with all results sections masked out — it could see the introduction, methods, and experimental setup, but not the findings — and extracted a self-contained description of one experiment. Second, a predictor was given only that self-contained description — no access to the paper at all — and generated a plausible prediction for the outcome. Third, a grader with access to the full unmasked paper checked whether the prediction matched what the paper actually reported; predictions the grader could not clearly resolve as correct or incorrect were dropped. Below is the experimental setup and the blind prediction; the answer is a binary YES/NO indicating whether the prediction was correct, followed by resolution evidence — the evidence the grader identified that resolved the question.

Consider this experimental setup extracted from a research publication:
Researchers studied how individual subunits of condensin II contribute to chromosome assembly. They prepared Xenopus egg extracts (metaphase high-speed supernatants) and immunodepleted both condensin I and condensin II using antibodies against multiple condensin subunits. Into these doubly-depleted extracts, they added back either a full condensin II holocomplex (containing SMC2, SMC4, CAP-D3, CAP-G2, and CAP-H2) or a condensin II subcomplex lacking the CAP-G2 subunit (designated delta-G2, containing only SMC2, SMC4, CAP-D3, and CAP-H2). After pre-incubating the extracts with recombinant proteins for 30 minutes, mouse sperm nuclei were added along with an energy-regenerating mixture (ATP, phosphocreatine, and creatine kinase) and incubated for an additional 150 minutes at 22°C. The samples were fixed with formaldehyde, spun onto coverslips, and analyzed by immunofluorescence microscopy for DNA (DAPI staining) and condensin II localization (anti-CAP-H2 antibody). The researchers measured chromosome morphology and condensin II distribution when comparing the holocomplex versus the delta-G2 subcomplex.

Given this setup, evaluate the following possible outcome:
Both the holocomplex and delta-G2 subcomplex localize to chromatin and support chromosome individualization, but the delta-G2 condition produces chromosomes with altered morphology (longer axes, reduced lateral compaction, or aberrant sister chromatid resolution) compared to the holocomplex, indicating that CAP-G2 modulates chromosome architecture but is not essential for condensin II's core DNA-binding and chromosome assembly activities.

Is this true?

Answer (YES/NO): NO